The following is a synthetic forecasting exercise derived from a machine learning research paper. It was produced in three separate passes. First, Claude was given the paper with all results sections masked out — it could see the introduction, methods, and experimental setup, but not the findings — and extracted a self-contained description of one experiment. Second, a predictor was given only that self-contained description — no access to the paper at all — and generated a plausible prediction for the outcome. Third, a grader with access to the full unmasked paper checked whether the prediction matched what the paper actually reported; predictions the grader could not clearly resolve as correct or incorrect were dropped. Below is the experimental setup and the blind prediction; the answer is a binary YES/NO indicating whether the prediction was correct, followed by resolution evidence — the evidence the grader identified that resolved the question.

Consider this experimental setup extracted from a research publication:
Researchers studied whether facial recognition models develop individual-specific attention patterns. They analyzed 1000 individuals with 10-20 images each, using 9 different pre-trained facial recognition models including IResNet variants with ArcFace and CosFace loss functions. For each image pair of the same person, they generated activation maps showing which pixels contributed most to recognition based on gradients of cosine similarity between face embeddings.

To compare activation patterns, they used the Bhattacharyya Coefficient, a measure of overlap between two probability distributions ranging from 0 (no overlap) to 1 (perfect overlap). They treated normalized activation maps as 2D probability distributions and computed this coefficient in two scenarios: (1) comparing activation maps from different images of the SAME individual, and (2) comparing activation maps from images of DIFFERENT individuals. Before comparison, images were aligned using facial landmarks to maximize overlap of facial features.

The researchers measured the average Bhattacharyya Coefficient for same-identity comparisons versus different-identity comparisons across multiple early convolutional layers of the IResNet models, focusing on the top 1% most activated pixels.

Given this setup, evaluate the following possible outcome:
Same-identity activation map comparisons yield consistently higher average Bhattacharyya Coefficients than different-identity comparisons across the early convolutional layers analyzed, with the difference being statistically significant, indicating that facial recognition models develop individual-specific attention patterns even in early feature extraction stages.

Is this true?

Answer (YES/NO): YES